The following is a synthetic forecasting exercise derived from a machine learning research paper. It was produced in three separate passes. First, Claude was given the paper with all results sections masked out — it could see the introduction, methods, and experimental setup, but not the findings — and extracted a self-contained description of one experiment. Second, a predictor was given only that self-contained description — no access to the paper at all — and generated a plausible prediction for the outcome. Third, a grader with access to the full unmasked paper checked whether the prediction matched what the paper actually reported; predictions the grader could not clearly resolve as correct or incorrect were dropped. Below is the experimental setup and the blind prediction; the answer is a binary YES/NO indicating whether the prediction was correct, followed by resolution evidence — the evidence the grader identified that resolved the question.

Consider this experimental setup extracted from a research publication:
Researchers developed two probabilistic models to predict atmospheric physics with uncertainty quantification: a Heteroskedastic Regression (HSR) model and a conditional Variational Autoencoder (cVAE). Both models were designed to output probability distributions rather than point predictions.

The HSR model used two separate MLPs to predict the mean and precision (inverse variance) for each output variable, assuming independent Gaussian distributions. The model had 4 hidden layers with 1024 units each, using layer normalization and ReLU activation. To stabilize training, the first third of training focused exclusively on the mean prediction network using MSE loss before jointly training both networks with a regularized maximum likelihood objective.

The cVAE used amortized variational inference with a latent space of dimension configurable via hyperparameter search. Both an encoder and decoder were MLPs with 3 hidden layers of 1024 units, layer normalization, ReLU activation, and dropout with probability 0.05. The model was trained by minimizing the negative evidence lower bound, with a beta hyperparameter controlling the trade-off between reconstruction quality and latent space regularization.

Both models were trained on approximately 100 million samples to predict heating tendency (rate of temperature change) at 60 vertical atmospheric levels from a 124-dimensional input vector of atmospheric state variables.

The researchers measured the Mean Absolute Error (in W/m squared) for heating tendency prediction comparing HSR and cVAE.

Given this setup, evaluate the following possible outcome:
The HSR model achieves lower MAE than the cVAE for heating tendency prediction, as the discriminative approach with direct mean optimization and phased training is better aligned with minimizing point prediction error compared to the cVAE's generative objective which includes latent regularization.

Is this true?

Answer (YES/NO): NO